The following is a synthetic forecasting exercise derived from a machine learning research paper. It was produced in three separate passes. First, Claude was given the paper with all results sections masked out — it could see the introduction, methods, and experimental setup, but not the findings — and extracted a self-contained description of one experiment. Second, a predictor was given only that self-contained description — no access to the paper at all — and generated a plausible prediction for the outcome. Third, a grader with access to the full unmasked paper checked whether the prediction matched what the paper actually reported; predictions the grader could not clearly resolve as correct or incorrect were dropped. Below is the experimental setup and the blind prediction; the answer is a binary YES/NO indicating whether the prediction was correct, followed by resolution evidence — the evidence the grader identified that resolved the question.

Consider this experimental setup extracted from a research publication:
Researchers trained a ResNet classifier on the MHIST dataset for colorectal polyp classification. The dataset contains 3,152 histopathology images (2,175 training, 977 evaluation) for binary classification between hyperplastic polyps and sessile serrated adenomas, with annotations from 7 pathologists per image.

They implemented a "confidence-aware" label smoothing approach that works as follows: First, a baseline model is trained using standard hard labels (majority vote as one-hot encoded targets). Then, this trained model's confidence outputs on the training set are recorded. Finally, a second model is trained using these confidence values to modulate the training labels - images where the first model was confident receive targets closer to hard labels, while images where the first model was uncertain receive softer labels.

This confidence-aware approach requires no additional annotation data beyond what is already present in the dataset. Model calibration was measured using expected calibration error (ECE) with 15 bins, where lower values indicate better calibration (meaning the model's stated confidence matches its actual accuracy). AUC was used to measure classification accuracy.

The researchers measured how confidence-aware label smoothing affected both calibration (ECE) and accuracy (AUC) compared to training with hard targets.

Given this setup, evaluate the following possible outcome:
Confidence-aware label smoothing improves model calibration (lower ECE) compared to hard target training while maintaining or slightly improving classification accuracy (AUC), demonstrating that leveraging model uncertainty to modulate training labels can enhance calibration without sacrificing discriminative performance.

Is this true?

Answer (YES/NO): YES